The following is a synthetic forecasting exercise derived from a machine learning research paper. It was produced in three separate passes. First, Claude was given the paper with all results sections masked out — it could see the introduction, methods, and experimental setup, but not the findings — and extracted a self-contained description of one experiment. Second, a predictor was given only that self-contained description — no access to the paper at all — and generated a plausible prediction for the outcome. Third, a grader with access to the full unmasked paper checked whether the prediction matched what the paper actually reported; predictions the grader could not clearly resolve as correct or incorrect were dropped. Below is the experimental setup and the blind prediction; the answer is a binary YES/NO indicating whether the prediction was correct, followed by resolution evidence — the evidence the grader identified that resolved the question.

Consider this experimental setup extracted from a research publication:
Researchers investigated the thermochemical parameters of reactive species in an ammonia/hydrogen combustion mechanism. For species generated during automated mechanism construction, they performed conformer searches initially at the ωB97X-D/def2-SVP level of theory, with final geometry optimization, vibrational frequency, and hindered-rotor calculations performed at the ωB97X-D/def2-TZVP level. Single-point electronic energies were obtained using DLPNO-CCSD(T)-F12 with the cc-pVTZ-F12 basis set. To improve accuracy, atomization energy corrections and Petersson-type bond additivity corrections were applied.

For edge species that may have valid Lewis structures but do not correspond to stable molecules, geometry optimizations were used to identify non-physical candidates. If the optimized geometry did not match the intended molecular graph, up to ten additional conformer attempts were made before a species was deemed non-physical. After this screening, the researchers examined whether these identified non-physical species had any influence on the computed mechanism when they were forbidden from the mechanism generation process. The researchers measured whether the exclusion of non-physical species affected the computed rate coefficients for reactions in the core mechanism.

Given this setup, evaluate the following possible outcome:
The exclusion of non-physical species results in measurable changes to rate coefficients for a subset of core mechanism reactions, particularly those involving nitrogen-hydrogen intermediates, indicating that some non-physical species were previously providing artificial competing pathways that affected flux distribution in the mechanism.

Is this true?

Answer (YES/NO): NO